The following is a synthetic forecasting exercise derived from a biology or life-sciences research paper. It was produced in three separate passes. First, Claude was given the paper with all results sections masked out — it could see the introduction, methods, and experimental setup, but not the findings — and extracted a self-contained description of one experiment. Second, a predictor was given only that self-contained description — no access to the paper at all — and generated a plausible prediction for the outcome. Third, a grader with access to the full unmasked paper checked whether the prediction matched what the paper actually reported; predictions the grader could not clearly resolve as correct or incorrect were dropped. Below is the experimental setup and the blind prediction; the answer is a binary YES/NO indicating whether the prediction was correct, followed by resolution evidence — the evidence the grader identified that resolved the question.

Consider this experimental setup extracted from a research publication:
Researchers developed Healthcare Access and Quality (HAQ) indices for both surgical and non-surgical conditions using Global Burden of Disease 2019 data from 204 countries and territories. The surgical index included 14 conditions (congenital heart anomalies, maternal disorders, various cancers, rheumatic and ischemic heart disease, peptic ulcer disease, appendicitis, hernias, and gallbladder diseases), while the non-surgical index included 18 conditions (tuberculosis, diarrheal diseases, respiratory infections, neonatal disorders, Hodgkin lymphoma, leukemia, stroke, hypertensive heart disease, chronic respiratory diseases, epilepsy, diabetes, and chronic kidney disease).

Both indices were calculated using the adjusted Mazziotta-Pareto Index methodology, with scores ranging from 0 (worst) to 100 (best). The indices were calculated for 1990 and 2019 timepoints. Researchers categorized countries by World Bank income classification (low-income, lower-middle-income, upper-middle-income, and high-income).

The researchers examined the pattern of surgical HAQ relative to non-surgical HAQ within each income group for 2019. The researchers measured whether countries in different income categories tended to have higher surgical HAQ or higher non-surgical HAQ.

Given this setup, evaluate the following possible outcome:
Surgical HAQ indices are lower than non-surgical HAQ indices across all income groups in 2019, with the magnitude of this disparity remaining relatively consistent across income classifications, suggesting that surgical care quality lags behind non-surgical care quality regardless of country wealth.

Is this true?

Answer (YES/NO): NO